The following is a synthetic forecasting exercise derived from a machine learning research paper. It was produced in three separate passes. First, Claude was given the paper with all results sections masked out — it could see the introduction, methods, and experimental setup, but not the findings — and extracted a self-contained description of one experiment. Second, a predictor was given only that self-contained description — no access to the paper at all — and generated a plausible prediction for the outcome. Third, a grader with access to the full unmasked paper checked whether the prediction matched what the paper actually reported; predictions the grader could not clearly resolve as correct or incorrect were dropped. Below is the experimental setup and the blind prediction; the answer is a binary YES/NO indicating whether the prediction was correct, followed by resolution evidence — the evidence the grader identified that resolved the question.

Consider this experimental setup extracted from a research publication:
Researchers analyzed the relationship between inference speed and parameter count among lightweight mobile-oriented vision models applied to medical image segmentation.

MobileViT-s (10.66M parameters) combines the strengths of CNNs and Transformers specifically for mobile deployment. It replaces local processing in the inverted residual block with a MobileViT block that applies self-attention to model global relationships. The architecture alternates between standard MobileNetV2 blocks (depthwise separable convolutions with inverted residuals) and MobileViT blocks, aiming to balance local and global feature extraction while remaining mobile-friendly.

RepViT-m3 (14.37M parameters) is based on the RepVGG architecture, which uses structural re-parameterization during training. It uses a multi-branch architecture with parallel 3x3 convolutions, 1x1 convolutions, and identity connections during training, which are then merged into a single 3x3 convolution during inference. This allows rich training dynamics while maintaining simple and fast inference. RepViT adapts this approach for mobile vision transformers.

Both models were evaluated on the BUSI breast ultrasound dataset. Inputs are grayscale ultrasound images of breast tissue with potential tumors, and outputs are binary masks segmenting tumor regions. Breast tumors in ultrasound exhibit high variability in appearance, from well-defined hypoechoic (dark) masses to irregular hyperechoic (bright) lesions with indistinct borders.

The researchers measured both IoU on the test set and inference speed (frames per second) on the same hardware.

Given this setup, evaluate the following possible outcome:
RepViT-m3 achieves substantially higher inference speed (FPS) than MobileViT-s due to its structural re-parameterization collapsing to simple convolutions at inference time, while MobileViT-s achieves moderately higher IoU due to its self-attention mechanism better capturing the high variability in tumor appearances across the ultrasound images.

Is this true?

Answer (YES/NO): NO